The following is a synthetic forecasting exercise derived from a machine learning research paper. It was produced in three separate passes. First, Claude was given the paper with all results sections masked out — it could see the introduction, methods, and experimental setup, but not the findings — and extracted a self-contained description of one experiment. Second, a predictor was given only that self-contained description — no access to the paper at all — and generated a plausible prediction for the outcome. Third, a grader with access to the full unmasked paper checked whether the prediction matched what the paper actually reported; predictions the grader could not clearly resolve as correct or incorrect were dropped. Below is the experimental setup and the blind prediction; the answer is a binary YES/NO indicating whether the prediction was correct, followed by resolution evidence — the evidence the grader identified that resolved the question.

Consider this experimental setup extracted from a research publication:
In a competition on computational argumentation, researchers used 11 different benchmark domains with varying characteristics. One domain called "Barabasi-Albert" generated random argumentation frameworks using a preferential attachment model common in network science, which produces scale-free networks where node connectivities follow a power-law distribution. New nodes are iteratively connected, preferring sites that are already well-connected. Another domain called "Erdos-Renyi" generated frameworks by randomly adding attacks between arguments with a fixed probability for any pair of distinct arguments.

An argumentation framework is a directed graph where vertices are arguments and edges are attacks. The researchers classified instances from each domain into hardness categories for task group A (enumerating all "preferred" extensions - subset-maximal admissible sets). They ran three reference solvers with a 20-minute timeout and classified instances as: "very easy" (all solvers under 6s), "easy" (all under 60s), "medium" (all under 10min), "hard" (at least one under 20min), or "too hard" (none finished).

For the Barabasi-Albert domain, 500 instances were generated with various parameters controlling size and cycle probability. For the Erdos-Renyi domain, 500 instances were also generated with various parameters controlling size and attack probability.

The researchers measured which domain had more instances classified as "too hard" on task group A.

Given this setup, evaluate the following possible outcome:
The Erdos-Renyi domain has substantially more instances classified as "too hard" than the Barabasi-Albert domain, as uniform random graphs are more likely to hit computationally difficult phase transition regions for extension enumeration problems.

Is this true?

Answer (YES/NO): NO